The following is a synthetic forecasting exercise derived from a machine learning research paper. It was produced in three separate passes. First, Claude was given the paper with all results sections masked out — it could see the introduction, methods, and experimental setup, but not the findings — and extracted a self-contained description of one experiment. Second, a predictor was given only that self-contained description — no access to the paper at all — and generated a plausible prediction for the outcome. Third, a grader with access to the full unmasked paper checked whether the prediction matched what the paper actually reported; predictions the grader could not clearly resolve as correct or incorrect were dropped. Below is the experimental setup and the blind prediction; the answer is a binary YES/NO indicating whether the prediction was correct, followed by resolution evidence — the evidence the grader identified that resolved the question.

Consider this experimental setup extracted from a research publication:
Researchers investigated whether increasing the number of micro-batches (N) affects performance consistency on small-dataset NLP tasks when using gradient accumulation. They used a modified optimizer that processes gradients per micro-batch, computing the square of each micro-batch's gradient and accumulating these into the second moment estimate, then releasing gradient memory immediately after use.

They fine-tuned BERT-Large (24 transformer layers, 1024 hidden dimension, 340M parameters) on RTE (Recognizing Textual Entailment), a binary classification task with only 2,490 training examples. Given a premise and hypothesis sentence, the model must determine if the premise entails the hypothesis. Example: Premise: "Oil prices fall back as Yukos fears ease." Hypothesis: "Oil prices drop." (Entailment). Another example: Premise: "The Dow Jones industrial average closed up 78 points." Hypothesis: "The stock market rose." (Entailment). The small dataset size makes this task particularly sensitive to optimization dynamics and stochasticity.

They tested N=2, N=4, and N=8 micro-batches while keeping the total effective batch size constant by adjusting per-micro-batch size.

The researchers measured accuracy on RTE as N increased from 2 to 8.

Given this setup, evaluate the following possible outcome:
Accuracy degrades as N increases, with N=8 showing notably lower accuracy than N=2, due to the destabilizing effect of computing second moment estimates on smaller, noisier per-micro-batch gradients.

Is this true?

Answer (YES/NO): NO